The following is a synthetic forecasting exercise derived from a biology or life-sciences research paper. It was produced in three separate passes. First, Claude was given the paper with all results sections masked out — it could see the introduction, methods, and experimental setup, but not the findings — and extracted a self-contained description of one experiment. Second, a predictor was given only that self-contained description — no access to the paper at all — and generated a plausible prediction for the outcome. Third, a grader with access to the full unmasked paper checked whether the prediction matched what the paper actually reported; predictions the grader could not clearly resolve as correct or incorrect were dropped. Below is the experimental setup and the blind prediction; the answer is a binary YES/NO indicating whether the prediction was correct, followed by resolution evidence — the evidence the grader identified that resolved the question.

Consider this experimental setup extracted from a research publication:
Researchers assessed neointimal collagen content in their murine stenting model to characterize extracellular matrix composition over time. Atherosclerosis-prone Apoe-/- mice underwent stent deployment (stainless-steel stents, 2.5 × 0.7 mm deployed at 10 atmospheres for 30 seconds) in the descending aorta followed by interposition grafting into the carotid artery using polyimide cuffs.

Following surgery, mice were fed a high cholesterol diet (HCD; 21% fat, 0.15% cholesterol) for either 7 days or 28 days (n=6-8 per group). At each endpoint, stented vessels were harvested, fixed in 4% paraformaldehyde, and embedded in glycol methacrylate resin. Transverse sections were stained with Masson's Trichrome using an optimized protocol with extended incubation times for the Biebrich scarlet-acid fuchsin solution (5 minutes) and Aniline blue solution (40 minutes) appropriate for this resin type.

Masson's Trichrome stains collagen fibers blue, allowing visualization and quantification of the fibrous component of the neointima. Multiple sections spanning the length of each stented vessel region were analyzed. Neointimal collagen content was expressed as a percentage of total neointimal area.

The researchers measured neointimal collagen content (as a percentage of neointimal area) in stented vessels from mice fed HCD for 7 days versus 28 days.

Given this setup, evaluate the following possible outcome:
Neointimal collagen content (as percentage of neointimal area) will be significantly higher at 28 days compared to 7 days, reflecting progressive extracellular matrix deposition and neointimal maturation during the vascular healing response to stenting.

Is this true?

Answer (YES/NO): YES